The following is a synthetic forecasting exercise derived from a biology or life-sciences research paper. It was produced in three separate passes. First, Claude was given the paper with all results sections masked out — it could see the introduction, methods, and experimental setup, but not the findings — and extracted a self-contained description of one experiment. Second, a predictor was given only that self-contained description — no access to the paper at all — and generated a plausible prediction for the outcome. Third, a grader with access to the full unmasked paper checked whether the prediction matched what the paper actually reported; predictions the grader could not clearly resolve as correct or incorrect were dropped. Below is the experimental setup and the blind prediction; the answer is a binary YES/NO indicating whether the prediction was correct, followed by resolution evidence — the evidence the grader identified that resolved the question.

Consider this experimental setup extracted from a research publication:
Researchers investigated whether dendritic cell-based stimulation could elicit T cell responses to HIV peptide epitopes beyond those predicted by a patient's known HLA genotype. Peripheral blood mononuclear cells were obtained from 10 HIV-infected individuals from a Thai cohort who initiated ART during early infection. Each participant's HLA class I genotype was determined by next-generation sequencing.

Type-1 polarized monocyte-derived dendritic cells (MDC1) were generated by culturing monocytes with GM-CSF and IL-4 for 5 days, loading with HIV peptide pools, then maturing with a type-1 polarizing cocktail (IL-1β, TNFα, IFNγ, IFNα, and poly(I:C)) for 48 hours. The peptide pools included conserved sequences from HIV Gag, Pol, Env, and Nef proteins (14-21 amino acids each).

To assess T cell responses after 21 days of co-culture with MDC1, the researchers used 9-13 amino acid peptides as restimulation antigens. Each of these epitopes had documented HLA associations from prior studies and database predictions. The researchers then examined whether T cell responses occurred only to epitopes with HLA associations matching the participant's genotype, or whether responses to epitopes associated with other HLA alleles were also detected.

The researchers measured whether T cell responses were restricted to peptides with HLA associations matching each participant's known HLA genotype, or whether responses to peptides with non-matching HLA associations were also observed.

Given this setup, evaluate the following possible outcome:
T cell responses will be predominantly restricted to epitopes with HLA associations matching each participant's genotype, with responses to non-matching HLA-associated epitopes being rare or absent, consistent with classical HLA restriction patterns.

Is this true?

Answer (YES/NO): NO